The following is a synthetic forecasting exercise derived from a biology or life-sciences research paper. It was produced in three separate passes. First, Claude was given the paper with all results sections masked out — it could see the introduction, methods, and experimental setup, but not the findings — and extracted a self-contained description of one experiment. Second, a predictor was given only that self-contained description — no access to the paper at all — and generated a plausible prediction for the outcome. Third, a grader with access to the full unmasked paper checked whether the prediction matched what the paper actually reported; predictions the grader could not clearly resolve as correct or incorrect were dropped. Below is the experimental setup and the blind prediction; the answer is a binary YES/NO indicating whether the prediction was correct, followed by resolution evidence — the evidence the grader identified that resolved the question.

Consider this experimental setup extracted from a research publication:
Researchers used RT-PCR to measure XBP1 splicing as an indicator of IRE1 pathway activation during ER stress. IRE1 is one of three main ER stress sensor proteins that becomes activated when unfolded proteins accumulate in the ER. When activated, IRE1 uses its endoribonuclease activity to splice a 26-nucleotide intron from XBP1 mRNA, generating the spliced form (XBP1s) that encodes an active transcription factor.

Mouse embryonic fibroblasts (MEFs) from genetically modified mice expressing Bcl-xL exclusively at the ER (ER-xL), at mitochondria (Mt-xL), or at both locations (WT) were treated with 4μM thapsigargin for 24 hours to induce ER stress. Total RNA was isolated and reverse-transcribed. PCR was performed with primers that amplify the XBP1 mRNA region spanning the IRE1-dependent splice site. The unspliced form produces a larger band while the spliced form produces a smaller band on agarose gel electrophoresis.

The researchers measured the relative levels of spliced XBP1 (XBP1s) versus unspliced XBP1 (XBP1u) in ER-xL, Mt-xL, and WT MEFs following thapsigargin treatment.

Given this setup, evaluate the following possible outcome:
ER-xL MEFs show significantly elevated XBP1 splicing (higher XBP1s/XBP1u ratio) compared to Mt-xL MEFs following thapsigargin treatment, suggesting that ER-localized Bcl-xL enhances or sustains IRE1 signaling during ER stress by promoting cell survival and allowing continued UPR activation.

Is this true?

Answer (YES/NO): NO